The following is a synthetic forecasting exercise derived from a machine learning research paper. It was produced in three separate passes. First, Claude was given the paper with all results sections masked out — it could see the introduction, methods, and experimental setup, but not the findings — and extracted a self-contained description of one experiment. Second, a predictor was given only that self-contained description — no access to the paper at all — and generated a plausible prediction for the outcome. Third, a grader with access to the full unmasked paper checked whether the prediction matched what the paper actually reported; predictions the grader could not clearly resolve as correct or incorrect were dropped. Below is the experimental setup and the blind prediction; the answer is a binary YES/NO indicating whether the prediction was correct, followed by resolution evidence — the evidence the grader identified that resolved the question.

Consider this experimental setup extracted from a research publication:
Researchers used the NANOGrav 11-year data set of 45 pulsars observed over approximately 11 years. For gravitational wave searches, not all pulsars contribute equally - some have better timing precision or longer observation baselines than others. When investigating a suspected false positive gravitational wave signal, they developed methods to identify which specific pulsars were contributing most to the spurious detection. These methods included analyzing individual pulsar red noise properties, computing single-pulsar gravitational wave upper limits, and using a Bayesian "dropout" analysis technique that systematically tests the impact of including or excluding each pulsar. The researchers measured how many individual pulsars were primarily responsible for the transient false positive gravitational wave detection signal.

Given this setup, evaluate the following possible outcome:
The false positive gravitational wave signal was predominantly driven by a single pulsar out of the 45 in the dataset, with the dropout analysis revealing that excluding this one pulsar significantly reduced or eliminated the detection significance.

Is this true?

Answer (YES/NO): NO